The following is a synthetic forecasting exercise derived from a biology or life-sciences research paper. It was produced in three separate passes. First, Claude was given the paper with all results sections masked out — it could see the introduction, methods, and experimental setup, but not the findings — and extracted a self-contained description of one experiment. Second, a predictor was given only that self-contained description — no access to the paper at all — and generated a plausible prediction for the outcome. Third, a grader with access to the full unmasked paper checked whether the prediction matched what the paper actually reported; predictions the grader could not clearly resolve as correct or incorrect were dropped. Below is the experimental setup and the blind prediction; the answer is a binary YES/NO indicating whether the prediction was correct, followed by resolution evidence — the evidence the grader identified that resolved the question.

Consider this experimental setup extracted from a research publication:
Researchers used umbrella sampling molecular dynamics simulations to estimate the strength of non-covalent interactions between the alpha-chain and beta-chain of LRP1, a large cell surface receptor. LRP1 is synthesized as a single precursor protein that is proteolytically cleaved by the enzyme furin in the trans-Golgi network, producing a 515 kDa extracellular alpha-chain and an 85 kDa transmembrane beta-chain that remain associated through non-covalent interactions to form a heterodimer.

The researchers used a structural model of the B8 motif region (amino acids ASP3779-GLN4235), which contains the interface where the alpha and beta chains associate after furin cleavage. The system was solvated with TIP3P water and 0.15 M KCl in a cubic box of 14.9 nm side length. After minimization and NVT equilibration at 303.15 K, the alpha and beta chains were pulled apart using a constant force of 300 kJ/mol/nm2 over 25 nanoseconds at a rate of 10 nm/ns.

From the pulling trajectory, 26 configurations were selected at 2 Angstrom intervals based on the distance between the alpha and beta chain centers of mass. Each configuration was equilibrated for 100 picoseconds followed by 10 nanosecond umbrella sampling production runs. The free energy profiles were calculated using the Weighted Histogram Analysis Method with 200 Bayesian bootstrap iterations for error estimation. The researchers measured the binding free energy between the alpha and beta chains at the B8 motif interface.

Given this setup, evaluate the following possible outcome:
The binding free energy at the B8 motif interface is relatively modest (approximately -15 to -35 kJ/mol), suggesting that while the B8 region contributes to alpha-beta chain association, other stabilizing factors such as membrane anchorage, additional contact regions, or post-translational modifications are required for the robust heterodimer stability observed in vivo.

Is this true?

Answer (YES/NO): NO